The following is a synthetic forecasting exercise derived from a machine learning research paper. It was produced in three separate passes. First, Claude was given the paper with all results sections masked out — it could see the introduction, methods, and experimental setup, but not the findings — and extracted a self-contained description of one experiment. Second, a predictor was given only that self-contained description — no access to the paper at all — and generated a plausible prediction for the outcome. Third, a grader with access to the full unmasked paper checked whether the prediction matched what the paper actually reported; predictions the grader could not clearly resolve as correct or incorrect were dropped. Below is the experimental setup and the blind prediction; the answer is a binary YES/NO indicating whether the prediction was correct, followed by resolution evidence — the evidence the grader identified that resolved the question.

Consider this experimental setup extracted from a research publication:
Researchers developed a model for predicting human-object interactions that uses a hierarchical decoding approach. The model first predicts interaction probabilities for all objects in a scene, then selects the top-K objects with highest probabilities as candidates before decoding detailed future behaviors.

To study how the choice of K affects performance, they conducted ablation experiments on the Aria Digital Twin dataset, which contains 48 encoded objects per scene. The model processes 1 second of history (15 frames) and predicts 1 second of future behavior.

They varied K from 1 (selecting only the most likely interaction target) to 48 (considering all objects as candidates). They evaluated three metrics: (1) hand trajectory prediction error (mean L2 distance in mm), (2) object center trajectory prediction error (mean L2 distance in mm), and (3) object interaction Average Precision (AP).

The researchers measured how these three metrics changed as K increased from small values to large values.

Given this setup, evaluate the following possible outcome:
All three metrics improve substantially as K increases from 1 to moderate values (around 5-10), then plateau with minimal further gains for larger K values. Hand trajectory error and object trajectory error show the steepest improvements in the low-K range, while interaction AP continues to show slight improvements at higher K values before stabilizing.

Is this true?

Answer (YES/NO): NO